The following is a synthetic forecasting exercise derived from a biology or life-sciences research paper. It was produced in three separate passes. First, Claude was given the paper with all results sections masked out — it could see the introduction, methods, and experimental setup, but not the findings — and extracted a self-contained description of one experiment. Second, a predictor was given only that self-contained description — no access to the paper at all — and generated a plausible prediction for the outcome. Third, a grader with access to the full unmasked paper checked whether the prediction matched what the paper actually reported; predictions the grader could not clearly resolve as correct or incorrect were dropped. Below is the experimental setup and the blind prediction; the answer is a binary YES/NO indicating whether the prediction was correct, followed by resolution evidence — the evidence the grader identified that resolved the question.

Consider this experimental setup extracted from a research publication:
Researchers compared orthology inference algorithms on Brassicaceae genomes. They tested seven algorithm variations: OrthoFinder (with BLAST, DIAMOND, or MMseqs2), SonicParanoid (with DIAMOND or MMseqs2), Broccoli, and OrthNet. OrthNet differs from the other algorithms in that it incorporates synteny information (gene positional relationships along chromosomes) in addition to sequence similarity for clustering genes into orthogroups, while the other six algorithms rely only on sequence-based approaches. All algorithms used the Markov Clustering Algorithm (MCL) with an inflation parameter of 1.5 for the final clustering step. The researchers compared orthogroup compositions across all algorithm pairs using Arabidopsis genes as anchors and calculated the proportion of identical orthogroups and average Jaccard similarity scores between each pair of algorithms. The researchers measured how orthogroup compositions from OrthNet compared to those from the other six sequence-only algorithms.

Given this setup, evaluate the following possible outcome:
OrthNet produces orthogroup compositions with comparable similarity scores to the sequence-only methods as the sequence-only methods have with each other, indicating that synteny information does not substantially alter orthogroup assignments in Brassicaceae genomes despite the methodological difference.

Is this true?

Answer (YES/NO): NO